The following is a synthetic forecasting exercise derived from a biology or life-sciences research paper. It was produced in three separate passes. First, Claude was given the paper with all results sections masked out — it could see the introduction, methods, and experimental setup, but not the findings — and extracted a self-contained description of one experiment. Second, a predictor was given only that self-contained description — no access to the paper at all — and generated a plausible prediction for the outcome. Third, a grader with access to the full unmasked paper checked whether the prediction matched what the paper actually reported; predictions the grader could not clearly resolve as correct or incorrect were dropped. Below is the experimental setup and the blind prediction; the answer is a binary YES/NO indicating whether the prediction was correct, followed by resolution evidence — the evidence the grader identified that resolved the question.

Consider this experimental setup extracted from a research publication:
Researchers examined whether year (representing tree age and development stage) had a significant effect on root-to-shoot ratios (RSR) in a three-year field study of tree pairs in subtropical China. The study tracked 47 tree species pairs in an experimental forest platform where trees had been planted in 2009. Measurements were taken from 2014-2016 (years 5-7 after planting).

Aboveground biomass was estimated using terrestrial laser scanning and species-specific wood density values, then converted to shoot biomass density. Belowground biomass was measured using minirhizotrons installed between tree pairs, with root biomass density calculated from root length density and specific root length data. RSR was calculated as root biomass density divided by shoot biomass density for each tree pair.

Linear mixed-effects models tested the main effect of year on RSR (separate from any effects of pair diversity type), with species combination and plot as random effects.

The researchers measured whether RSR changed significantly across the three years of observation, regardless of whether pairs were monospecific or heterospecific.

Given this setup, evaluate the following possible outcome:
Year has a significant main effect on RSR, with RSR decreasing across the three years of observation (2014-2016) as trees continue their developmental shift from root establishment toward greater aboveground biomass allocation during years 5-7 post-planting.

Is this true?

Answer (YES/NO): NO